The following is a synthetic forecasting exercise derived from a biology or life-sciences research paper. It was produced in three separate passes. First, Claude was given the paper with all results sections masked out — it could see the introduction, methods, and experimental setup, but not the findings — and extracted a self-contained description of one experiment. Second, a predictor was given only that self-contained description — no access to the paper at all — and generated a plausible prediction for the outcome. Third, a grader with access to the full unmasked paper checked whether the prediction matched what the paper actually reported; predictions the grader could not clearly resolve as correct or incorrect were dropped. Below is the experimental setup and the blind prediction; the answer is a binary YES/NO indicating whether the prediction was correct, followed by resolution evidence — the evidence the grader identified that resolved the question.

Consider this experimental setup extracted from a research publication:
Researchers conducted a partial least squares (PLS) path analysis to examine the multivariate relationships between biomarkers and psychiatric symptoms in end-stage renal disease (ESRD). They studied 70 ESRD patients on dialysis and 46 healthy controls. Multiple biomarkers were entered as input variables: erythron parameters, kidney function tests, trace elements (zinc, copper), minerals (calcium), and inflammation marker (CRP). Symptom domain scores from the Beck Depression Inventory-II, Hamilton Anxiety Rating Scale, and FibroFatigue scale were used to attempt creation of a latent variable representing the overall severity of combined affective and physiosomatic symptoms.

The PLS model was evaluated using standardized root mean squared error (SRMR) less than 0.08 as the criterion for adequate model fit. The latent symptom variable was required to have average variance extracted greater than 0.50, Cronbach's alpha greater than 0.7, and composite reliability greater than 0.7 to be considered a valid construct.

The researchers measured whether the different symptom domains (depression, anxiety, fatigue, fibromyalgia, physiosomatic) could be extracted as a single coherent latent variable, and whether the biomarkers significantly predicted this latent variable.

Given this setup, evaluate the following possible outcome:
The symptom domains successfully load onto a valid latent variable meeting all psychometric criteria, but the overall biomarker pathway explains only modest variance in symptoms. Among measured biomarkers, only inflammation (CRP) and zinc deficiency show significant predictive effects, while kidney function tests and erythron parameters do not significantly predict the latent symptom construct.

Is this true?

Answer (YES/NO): NO